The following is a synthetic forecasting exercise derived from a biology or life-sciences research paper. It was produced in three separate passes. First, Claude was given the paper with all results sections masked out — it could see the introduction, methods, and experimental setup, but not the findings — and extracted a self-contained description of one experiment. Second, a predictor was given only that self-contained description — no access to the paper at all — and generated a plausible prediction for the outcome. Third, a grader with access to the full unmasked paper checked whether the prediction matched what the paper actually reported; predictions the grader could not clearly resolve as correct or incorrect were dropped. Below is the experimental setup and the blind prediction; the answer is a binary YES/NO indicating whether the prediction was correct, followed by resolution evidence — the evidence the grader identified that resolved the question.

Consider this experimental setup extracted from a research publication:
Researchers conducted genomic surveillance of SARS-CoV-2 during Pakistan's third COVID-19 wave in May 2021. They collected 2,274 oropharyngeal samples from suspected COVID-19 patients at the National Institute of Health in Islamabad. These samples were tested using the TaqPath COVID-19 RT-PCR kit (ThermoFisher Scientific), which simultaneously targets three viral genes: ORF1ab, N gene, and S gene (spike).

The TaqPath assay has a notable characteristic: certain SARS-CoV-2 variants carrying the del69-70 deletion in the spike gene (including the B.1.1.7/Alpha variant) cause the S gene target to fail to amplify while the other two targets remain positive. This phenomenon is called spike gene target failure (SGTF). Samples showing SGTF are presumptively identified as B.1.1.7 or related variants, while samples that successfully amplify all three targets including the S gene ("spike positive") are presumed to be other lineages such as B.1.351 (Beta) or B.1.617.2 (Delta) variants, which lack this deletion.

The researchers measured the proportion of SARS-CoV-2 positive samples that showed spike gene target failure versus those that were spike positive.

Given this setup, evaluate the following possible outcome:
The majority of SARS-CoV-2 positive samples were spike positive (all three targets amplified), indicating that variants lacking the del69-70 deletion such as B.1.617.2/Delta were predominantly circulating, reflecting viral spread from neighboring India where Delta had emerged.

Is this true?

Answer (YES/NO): NO